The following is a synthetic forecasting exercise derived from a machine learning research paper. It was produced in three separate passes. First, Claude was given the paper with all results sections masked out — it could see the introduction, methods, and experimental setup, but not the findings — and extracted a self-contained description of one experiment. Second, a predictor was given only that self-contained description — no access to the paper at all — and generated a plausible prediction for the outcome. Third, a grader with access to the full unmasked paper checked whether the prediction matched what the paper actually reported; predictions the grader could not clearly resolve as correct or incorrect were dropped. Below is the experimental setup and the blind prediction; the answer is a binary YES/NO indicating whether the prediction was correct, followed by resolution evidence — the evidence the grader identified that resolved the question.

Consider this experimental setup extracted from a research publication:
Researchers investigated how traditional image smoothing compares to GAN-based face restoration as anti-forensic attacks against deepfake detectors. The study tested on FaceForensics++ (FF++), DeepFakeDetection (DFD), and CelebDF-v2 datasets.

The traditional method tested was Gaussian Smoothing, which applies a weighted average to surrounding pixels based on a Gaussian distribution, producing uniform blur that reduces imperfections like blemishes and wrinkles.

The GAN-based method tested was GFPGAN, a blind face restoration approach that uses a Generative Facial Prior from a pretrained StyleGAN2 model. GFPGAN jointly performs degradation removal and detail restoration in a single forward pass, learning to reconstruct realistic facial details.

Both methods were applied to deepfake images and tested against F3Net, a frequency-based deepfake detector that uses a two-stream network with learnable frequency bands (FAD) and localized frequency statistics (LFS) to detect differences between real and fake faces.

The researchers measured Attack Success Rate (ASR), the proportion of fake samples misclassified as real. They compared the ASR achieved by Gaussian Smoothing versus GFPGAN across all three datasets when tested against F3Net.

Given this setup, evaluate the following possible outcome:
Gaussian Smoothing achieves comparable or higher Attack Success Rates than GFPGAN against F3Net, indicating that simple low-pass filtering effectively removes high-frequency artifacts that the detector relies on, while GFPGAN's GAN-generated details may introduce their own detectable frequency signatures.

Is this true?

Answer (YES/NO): NO